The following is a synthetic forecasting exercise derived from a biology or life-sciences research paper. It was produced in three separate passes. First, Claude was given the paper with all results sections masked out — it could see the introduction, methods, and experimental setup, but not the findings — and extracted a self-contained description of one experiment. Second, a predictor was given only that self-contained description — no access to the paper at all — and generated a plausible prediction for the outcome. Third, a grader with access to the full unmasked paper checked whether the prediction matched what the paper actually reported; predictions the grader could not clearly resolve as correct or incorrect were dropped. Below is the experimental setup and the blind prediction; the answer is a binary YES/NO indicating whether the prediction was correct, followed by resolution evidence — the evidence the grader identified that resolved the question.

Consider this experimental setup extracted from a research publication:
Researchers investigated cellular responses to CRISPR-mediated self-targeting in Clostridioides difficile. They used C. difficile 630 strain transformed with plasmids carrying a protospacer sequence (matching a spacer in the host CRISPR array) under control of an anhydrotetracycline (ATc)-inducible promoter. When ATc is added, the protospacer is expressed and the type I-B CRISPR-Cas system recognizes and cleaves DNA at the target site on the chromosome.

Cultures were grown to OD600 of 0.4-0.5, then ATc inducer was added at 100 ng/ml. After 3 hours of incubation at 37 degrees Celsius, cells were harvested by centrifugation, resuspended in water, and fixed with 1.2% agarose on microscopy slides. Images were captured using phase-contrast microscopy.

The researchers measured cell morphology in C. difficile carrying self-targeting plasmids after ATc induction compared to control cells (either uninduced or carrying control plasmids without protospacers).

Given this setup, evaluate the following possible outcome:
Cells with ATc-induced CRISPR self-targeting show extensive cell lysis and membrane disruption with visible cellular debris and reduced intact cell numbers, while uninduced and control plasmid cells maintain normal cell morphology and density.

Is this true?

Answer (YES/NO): NO